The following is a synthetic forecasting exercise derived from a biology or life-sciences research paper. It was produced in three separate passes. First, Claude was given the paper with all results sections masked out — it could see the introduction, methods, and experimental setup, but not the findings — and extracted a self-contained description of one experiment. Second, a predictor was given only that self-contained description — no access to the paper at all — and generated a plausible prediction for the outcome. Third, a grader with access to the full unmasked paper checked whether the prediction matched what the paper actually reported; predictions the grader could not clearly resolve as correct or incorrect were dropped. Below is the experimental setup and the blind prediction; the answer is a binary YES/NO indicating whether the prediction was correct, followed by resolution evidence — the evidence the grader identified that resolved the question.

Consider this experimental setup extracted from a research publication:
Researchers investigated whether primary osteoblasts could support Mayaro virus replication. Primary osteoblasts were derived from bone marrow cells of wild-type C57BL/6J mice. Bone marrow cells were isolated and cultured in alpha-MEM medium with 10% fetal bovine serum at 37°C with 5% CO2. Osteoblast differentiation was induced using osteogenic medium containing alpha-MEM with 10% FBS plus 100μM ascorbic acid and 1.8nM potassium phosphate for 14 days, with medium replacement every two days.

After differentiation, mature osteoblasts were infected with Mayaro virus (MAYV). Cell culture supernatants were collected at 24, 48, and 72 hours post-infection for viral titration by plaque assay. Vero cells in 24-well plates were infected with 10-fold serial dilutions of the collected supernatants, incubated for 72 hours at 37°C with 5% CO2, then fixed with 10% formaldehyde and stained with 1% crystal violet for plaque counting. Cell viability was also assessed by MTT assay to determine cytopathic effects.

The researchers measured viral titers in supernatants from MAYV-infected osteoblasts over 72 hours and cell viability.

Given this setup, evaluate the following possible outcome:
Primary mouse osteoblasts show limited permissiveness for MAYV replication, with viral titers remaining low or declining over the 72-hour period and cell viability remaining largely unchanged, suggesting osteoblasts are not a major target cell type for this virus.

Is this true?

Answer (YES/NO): YES